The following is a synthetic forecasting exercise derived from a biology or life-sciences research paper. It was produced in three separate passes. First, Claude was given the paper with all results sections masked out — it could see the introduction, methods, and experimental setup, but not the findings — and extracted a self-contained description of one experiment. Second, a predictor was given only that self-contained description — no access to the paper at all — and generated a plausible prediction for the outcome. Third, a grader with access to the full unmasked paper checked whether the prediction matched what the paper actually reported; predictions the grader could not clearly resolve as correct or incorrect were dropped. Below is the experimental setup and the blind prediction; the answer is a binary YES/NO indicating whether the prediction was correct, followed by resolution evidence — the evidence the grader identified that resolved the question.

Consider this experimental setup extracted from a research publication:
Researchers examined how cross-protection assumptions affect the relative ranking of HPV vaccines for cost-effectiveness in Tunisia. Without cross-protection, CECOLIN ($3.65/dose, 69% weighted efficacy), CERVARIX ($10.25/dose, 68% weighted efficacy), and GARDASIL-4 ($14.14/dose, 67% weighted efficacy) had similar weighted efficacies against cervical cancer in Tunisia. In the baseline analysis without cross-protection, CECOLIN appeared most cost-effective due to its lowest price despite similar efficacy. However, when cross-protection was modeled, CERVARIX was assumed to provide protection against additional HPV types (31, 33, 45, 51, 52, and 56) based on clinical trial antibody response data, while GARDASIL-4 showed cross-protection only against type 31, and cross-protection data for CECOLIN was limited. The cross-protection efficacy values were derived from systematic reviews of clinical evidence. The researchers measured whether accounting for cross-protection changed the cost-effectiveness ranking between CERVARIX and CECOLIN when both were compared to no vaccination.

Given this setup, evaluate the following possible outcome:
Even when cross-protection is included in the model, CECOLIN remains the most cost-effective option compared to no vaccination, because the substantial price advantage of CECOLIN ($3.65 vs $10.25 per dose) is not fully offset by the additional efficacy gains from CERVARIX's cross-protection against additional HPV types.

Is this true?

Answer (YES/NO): YES